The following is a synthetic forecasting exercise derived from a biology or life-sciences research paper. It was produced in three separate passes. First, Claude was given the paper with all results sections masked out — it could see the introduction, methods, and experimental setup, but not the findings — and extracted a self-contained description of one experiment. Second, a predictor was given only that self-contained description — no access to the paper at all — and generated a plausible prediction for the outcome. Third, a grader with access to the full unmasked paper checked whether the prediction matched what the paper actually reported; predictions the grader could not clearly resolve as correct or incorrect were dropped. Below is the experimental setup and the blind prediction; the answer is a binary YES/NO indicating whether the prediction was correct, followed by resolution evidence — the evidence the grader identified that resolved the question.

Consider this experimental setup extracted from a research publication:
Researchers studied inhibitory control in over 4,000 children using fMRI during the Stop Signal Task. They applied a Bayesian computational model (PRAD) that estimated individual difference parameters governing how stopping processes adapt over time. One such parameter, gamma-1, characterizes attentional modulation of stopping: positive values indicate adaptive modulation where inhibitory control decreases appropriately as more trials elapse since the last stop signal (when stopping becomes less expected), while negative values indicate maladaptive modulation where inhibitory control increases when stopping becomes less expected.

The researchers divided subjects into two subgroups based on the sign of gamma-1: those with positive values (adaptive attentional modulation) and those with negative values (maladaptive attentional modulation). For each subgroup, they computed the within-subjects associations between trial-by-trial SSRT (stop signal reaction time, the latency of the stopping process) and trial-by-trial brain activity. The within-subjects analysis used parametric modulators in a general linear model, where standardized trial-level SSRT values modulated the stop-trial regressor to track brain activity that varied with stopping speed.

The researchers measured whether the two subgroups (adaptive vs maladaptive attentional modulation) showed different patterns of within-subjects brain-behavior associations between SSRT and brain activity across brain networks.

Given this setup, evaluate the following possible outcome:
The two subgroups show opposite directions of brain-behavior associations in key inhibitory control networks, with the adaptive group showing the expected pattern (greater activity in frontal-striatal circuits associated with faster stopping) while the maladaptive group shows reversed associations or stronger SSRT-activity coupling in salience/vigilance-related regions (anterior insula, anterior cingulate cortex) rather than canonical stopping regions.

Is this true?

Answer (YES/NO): YES